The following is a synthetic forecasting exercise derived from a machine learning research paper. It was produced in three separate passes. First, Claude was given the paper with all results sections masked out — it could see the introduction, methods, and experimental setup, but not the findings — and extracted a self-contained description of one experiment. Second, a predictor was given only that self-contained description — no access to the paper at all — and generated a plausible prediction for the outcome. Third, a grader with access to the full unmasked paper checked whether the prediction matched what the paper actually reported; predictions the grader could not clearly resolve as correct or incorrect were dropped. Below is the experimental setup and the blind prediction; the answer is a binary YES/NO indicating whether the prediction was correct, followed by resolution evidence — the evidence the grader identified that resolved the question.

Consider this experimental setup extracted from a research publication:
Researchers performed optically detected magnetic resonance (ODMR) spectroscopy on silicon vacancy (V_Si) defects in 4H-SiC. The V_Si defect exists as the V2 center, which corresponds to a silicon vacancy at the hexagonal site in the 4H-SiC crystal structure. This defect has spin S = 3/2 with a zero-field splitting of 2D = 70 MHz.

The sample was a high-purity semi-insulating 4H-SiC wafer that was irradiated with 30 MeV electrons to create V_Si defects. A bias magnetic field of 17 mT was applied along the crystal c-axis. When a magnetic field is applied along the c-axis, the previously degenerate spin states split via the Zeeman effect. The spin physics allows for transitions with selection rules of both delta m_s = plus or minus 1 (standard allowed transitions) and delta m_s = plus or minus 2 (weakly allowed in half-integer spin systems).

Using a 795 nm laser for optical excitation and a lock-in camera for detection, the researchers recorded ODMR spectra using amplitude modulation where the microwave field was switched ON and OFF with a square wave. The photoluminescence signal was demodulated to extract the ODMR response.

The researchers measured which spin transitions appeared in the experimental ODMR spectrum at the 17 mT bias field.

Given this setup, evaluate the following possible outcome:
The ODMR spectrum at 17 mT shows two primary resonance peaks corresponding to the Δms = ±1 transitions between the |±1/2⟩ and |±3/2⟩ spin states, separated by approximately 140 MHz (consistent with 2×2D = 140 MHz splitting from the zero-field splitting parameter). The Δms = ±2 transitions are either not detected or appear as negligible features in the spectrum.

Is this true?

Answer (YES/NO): YES